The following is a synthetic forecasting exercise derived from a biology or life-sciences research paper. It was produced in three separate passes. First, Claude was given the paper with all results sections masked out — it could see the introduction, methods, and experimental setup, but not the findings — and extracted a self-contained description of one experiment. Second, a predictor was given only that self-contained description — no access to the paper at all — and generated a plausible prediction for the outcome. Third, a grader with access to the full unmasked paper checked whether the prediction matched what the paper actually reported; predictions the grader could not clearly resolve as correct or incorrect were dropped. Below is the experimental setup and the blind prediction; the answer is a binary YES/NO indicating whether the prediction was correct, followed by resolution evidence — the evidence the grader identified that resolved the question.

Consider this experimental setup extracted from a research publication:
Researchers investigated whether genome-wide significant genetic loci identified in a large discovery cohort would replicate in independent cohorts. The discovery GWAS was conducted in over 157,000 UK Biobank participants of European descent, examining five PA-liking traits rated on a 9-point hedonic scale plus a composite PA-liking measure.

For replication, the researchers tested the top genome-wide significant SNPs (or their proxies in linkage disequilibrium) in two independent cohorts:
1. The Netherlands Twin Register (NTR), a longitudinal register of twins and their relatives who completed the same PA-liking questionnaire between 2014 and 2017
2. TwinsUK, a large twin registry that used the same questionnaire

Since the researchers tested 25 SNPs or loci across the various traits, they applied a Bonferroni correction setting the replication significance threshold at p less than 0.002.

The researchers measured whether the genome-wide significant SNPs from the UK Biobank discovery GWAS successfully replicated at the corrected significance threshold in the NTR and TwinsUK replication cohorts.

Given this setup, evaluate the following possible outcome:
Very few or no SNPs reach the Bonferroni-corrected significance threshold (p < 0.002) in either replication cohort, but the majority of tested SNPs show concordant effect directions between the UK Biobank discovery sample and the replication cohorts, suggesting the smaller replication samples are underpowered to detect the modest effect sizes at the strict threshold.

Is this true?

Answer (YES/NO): YES